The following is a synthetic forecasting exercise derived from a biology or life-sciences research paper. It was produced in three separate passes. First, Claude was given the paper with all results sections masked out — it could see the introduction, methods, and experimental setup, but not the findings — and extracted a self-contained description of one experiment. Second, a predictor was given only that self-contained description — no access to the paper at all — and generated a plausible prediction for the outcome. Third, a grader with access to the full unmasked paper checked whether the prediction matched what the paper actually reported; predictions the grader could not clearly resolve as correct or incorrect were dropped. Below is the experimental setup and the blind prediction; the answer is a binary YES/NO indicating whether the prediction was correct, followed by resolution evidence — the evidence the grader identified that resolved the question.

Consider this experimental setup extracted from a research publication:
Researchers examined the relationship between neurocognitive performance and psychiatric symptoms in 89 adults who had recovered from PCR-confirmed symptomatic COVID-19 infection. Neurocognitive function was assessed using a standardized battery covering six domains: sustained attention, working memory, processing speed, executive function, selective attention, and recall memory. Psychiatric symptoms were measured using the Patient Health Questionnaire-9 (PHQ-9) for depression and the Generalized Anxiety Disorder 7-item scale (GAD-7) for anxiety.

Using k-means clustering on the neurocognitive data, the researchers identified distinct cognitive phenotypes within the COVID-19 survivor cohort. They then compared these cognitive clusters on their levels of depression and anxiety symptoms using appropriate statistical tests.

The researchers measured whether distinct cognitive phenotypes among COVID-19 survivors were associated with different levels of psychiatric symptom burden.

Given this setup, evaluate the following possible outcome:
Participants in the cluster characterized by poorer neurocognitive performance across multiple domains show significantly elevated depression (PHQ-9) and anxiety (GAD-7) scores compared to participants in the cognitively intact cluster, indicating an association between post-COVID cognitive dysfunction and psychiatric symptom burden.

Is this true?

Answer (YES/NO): NO